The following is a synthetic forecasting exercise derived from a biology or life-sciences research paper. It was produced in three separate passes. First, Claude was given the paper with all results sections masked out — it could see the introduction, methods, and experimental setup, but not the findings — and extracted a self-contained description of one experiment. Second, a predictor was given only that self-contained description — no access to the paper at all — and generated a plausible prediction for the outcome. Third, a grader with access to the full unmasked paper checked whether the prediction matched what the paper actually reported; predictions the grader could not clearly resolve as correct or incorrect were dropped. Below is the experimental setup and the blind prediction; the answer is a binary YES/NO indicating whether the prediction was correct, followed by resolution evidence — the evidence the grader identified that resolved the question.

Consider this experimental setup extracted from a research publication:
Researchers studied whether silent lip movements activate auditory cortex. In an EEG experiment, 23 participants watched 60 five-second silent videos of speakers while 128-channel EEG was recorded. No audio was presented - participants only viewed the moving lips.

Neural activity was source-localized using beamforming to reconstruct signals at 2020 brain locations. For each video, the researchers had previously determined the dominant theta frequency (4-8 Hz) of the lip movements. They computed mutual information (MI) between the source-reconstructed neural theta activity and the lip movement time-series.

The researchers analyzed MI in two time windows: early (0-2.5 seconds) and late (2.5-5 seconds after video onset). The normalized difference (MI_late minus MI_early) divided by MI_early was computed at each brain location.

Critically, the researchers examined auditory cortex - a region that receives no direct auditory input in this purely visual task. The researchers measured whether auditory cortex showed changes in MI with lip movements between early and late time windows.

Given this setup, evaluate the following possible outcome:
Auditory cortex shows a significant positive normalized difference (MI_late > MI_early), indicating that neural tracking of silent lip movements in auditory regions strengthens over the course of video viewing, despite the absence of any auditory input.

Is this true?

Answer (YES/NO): YES